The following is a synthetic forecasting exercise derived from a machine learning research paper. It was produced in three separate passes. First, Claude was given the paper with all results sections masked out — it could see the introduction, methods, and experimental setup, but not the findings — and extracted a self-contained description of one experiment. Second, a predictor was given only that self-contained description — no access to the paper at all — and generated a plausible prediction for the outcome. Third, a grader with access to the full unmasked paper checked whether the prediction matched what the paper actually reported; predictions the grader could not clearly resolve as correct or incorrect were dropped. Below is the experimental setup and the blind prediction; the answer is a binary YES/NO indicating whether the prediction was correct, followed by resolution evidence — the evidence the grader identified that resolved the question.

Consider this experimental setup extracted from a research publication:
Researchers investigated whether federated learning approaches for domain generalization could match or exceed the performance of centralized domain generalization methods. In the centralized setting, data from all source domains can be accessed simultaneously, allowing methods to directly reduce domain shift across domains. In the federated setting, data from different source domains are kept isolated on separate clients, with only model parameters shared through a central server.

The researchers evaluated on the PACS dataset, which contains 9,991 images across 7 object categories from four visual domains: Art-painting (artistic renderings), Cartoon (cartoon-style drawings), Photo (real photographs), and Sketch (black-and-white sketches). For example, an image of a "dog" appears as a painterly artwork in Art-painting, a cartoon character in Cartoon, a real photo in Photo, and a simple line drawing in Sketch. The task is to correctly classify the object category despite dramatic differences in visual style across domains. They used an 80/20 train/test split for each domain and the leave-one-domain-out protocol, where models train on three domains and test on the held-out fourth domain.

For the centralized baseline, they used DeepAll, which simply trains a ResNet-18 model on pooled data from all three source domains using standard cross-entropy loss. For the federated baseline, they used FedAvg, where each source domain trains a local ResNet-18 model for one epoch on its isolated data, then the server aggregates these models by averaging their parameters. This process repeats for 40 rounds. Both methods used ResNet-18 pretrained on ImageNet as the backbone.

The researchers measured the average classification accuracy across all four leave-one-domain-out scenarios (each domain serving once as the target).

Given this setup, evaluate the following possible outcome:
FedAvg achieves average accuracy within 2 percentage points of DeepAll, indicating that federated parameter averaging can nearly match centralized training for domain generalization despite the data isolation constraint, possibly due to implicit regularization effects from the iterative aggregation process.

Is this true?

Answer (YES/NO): YES